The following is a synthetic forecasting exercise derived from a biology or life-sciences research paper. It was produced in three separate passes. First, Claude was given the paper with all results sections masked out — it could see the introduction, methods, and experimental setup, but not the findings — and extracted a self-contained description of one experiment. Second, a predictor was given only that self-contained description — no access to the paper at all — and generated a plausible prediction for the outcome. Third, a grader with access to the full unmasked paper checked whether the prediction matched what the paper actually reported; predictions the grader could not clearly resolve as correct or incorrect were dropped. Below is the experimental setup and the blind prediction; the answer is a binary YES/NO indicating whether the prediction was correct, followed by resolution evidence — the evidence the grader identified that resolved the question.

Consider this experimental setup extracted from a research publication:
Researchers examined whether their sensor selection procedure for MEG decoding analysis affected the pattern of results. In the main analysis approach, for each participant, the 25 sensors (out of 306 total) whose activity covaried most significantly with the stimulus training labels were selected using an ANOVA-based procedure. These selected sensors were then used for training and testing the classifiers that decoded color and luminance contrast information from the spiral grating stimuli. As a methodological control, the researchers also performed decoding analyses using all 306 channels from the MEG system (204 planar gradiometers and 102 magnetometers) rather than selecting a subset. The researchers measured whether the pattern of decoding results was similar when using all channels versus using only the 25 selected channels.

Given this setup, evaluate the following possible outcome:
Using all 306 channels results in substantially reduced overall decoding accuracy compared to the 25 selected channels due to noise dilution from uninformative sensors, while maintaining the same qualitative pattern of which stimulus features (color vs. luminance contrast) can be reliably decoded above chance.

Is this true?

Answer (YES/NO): NO